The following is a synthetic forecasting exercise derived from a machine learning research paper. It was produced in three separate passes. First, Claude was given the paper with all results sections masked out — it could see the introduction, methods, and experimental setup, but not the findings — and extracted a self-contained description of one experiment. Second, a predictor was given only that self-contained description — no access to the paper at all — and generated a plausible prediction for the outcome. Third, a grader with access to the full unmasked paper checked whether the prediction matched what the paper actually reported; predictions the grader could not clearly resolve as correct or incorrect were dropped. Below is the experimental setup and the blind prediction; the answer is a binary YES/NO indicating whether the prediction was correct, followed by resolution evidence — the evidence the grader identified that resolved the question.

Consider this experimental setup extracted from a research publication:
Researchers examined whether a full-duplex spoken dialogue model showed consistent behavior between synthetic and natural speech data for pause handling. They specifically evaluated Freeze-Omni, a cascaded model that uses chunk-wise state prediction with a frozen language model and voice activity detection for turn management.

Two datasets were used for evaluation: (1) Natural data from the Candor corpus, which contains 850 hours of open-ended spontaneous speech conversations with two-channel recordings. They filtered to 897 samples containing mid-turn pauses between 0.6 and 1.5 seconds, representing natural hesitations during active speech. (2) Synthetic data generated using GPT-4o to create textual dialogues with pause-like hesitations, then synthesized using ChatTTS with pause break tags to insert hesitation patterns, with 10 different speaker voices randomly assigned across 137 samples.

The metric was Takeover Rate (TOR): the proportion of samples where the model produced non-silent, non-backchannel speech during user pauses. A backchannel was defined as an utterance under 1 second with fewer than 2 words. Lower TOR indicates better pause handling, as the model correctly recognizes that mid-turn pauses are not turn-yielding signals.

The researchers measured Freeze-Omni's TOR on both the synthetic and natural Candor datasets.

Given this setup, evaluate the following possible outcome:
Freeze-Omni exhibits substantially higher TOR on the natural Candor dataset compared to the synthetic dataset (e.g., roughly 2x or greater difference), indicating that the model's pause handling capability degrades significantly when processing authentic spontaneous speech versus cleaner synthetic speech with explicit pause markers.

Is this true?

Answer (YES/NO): NO